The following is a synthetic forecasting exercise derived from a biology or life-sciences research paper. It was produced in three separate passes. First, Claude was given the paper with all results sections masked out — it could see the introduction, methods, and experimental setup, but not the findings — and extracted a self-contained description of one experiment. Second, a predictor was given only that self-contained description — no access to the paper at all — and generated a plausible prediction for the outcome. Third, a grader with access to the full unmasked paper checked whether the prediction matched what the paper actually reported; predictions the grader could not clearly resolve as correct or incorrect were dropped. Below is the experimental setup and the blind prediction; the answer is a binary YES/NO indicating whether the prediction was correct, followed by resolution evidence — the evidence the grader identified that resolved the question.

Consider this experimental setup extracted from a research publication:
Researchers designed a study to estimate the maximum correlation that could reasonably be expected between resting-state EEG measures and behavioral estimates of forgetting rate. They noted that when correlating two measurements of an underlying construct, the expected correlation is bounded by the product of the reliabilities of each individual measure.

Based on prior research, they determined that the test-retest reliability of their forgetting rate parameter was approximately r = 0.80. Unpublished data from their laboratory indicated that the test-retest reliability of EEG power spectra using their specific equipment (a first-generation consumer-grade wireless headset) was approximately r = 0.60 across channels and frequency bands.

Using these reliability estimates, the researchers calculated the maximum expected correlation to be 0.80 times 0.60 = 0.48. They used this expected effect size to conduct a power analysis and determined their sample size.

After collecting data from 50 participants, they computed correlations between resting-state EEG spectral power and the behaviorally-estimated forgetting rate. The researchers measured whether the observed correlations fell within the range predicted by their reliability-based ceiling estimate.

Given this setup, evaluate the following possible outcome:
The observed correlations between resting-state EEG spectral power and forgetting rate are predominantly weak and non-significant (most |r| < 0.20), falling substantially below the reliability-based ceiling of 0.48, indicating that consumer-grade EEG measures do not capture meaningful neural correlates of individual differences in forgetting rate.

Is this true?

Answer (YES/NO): NO